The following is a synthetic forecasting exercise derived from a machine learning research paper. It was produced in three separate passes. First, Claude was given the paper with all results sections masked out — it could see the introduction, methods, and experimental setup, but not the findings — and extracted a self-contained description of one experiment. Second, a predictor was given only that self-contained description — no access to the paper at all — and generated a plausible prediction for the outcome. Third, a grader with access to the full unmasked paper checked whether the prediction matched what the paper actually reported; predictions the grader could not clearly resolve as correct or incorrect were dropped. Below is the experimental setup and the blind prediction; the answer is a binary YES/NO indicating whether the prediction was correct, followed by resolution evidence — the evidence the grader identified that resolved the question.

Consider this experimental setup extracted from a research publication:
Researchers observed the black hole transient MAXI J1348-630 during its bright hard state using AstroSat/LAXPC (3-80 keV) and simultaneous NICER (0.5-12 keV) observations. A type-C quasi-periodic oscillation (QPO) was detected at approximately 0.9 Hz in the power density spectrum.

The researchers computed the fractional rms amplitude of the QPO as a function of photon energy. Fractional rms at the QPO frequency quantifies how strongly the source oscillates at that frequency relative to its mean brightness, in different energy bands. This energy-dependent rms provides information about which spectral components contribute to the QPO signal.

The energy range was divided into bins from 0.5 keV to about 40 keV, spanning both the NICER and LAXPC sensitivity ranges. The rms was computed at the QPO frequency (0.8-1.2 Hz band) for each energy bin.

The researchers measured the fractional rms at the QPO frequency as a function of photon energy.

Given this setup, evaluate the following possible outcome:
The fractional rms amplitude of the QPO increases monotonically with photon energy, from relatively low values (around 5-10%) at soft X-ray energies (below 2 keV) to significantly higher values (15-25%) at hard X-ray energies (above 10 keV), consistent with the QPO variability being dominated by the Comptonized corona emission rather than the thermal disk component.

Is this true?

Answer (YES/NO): NO